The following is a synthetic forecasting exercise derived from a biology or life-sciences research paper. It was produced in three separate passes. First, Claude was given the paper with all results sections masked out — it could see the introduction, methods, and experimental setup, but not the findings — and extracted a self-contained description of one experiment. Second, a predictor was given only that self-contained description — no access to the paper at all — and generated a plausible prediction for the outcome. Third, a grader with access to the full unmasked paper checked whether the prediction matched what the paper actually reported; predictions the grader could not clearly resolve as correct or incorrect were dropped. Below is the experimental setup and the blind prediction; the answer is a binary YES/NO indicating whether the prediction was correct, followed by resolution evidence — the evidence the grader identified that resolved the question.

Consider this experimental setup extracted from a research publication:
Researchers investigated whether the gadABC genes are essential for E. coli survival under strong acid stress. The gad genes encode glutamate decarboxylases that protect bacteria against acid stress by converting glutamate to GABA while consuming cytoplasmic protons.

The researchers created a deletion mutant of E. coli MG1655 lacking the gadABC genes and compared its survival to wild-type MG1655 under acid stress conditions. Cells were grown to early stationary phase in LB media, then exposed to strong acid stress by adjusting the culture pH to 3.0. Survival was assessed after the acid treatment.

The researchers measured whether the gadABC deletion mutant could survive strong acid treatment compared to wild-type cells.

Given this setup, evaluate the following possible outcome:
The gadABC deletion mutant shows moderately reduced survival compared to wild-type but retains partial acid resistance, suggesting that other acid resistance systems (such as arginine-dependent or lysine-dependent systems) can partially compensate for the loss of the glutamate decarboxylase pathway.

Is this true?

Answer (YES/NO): NO